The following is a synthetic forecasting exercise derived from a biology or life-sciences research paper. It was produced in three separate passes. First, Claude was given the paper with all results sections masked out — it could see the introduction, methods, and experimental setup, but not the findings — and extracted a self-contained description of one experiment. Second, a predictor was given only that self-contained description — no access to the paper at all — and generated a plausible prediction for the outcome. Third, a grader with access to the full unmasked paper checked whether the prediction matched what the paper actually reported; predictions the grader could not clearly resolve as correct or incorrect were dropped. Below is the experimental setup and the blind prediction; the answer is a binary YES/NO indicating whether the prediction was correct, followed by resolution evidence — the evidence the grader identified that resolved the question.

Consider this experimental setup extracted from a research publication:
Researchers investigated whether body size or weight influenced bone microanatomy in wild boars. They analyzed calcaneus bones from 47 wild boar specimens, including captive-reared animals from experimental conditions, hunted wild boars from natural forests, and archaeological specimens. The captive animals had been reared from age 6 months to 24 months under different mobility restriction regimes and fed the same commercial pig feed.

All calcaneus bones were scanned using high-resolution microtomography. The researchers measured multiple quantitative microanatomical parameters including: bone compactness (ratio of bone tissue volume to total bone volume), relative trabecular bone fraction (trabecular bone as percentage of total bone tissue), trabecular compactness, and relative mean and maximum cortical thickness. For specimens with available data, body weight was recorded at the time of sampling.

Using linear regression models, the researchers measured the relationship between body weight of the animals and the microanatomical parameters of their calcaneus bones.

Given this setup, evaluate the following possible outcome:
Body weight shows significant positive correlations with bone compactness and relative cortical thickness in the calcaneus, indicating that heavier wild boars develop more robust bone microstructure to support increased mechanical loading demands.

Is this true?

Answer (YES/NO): NO